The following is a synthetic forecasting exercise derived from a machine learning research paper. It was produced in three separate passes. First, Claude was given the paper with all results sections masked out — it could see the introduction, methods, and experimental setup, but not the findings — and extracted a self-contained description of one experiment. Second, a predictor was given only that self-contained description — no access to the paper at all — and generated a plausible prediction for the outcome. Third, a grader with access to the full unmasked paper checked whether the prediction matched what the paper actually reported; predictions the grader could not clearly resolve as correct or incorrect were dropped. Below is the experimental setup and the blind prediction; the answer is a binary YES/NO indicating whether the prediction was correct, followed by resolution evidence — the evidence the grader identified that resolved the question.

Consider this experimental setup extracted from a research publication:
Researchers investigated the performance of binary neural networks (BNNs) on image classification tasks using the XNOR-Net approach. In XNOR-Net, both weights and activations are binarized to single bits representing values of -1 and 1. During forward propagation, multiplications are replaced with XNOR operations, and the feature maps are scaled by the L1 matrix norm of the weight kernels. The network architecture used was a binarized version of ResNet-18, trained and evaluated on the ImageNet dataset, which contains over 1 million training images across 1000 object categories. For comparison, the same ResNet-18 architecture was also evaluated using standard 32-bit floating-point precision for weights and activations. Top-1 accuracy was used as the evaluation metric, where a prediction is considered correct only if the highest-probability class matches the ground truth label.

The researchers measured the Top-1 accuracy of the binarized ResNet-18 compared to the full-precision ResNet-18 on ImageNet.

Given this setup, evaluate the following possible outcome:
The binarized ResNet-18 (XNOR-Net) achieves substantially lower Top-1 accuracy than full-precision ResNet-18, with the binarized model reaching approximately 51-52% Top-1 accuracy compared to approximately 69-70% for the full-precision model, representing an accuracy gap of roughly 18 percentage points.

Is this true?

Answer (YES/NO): YES